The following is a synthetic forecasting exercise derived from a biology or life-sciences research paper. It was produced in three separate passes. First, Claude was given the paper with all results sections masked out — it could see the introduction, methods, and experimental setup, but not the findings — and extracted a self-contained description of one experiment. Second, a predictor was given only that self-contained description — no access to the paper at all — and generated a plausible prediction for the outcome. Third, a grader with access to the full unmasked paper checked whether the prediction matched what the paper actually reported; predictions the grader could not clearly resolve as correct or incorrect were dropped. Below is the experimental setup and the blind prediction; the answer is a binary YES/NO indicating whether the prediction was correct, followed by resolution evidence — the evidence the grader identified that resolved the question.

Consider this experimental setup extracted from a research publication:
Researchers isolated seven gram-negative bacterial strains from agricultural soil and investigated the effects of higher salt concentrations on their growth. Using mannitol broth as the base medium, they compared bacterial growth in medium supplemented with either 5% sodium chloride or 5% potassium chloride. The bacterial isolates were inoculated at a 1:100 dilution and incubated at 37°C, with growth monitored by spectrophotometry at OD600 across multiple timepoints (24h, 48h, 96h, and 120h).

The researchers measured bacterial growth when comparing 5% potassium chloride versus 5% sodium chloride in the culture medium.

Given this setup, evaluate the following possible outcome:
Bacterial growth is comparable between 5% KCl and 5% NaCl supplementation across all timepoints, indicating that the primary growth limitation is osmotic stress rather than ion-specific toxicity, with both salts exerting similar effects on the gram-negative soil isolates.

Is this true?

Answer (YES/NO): NO